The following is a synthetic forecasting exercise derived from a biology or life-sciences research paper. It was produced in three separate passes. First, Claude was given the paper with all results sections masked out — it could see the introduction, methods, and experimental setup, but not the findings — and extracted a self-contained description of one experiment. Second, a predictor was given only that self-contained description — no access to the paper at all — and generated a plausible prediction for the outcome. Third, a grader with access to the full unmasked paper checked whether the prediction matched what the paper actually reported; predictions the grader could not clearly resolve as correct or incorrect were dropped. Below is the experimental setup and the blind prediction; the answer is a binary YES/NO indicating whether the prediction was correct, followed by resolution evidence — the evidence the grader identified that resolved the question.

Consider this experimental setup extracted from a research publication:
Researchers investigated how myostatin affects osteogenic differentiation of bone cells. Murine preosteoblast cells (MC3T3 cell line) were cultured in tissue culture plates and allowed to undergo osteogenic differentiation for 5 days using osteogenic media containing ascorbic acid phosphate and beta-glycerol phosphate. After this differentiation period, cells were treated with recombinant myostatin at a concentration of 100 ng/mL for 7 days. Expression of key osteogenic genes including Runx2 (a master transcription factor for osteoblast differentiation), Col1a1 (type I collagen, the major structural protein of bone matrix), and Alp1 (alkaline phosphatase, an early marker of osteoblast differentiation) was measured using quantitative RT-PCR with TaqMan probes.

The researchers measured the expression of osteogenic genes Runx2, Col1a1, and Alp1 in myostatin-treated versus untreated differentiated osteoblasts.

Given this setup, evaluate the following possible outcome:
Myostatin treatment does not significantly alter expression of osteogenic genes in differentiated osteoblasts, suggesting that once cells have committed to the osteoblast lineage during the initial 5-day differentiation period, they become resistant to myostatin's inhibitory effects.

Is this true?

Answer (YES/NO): NO